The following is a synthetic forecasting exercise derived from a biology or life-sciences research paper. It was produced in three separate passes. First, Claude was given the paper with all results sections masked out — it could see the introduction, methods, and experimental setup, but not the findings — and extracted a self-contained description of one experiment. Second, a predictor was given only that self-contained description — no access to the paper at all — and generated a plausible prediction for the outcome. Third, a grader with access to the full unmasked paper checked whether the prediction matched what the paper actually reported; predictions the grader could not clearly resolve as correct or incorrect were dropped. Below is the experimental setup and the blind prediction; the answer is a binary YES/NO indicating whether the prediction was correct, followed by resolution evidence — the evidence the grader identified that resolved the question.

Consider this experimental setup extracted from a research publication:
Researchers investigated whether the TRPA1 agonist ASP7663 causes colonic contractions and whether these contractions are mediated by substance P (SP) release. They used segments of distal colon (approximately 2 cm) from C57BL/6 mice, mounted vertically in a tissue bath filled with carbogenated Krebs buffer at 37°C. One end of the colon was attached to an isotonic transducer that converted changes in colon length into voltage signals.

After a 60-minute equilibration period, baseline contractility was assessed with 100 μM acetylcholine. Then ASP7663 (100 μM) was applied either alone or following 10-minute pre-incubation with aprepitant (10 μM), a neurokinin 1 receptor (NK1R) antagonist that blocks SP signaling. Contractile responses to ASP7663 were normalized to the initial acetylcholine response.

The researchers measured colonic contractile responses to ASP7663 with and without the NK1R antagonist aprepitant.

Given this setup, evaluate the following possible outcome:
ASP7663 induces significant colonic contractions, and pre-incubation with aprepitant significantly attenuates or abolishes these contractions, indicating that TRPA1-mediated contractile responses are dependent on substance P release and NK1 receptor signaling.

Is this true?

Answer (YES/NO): YES